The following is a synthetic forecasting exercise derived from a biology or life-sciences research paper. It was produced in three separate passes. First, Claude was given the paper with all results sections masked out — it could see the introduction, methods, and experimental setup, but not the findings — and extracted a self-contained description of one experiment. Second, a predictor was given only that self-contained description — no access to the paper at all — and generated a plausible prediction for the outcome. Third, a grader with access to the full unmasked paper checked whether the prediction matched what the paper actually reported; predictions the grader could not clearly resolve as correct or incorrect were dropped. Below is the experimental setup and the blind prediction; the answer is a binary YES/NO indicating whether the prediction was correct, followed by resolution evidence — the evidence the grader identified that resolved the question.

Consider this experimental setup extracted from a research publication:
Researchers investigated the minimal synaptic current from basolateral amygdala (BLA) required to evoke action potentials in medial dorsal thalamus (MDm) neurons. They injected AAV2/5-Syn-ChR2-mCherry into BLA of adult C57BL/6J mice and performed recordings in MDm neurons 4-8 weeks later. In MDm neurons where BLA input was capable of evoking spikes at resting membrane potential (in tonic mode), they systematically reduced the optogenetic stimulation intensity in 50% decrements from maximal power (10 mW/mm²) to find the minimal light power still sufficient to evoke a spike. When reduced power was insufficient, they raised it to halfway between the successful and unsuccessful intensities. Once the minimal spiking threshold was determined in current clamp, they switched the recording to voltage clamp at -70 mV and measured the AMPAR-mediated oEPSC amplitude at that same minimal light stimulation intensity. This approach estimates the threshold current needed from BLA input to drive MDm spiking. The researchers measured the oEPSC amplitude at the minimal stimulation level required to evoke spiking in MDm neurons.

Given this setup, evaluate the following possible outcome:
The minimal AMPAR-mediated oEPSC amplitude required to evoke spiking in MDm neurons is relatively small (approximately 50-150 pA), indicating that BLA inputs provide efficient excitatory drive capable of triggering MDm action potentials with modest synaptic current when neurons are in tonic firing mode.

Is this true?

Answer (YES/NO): NO